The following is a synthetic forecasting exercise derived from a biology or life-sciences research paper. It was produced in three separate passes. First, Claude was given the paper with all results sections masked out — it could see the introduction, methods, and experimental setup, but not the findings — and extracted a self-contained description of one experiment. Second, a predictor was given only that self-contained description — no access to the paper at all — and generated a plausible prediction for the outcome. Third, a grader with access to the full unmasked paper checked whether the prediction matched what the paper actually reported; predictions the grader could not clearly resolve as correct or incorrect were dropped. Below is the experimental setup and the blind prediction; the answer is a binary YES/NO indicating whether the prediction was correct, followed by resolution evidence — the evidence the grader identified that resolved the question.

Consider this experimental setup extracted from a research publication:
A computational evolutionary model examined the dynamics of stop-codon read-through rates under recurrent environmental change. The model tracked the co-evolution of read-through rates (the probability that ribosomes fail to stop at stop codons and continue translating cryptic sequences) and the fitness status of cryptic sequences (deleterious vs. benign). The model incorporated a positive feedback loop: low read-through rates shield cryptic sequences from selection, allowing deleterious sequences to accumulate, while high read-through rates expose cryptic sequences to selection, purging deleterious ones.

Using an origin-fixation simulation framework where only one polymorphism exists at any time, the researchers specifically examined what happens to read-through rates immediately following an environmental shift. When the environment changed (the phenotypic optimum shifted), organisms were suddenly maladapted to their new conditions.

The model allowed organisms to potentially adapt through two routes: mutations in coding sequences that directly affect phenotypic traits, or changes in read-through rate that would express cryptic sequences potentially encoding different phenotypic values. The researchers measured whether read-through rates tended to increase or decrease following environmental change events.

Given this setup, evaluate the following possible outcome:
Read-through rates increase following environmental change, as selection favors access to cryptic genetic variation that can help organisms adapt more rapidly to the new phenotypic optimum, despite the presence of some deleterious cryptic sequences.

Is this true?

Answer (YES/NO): YES